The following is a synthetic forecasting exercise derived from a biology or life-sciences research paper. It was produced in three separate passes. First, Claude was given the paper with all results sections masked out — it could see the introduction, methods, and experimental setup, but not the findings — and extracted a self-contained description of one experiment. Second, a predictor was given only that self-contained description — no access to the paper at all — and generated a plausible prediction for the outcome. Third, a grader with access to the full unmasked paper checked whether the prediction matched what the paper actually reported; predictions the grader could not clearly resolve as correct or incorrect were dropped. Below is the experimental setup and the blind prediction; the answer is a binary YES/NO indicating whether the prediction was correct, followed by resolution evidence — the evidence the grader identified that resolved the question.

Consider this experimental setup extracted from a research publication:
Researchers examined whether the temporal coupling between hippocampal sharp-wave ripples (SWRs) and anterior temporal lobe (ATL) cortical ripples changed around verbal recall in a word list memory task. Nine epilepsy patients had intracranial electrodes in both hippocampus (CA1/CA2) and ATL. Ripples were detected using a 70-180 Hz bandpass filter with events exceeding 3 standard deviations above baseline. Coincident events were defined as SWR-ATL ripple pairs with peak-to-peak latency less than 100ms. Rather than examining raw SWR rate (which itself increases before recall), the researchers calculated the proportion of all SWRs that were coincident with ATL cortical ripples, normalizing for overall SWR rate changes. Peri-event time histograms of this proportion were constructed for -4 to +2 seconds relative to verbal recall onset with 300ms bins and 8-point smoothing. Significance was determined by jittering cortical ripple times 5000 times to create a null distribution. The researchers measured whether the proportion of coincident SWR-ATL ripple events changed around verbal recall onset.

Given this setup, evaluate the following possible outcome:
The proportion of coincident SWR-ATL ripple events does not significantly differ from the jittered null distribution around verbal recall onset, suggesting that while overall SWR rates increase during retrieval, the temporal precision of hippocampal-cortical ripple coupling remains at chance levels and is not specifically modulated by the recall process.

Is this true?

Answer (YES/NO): NO